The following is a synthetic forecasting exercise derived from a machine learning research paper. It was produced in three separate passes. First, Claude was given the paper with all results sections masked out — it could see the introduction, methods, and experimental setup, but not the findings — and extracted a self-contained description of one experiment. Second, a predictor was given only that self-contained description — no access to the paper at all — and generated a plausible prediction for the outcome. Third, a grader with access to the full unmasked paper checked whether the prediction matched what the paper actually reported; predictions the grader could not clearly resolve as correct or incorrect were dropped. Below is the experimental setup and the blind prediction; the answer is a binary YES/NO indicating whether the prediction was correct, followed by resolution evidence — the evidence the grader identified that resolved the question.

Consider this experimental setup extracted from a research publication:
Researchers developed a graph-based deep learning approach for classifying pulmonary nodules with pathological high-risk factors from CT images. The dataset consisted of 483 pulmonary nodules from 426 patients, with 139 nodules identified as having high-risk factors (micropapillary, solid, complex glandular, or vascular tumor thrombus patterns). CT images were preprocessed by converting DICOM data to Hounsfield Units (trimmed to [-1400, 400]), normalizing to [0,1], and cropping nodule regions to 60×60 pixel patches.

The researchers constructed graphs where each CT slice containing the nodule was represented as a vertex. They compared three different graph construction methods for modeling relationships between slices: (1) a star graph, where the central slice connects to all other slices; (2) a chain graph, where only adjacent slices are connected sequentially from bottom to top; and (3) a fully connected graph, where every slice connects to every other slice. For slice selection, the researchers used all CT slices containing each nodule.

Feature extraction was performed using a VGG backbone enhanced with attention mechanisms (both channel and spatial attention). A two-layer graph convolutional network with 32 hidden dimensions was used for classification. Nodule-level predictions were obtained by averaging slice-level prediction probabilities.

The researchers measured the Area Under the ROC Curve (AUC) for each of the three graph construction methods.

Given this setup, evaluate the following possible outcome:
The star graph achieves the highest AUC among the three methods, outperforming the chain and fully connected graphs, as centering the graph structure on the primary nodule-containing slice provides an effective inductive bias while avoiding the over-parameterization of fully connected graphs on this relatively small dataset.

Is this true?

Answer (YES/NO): NO